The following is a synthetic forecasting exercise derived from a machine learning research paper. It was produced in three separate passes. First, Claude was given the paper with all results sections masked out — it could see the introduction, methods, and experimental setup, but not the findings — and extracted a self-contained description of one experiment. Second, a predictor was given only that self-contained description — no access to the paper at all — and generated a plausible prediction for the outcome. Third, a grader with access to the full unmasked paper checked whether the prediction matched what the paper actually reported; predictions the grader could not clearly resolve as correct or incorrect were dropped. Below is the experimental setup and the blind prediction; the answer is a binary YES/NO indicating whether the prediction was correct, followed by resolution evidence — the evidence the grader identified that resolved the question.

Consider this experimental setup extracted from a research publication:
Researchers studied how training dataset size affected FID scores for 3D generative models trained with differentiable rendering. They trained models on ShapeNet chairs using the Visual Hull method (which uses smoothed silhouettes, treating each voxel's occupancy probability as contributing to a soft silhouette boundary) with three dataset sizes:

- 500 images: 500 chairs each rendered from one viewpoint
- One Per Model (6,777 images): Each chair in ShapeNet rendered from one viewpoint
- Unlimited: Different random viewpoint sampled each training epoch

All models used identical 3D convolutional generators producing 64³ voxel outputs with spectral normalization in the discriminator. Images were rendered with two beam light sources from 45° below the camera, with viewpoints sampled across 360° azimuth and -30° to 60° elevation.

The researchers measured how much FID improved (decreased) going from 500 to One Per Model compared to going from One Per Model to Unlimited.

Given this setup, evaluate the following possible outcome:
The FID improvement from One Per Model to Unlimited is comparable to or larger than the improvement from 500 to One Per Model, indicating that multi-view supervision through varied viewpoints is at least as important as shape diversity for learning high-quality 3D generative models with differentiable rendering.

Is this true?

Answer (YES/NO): NO